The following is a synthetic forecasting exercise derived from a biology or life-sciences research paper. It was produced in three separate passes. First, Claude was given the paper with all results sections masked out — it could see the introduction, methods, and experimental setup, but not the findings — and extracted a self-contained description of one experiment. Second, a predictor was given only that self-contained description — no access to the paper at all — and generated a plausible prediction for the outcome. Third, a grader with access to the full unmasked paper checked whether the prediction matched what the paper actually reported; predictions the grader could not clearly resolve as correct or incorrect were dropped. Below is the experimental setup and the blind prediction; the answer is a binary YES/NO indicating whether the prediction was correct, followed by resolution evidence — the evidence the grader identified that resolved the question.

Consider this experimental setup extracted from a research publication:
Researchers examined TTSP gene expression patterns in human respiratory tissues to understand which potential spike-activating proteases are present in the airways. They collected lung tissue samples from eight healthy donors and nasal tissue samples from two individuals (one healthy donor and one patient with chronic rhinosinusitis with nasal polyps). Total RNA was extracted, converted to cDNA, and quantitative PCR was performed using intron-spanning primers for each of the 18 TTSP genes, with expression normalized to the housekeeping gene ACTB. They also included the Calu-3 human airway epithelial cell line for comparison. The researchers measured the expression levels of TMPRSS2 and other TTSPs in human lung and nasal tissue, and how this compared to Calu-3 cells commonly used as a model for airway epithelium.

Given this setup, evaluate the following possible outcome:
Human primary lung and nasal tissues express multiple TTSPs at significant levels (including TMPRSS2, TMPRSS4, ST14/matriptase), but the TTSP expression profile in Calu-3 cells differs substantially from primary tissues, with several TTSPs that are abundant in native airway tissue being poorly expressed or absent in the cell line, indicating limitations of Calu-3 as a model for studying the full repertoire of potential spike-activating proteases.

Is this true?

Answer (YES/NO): NO